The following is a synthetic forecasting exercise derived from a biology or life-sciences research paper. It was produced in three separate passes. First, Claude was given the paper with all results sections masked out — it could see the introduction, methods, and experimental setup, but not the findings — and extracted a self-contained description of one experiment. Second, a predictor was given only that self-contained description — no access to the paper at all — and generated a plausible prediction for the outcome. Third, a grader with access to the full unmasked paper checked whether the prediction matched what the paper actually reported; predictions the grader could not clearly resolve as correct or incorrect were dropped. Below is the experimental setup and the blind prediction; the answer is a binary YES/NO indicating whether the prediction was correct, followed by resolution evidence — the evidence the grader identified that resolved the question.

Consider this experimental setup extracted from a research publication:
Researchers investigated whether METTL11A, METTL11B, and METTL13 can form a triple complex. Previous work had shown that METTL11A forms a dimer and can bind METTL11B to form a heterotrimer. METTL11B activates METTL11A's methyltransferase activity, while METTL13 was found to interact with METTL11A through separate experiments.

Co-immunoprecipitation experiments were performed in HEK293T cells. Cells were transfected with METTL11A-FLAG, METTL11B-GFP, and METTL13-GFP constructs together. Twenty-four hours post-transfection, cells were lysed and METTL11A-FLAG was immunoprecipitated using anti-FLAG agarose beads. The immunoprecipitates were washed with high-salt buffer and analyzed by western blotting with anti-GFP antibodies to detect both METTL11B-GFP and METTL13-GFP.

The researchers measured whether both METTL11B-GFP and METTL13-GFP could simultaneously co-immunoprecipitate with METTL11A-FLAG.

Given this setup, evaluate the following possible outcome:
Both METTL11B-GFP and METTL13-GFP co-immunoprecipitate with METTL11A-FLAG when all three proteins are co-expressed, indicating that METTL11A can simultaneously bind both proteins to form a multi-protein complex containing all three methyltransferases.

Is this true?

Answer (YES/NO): YES